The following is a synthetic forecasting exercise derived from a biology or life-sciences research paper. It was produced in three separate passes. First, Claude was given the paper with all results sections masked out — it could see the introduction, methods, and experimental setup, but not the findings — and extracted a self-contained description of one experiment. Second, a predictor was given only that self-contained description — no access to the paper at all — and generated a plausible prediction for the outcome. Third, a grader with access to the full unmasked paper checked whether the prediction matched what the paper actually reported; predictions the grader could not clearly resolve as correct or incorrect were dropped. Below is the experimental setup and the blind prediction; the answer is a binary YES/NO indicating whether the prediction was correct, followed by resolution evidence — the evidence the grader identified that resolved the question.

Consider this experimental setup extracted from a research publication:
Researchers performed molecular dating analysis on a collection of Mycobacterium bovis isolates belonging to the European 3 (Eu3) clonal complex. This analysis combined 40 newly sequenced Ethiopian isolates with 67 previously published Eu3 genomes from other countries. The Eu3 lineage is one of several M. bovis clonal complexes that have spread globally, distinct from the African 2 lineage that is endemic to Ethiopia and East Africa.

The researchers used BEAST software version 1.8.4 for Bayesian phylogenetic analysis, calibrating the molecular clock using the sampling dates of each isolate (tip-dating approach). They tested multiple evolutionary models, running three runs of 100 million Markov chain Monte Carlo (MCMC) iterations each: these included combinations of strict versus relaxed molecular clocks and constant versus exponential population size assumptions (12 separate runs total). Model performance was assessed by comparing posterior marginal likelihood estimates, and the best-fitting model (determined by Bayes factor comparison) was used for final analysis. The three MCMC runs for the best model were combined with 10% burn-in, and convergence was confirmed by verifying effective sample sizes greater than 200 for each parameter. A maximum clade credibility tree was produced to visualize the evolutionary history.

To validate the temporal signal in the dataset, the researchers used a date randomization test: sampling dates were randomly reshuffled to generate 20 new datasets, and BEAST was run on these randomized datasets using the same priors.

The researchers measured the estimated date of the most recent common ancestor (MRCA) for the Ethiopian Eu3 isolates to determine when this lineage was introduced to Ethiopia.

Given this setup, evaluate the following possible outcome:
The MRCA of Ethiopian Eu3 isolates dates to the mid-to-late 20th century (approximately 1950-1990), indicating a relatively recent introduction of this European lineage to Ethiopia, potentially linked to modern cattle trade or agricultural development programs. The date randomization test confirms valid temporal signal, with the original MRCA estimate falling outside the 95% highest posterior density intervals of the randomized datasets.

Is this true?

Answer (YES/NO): YES